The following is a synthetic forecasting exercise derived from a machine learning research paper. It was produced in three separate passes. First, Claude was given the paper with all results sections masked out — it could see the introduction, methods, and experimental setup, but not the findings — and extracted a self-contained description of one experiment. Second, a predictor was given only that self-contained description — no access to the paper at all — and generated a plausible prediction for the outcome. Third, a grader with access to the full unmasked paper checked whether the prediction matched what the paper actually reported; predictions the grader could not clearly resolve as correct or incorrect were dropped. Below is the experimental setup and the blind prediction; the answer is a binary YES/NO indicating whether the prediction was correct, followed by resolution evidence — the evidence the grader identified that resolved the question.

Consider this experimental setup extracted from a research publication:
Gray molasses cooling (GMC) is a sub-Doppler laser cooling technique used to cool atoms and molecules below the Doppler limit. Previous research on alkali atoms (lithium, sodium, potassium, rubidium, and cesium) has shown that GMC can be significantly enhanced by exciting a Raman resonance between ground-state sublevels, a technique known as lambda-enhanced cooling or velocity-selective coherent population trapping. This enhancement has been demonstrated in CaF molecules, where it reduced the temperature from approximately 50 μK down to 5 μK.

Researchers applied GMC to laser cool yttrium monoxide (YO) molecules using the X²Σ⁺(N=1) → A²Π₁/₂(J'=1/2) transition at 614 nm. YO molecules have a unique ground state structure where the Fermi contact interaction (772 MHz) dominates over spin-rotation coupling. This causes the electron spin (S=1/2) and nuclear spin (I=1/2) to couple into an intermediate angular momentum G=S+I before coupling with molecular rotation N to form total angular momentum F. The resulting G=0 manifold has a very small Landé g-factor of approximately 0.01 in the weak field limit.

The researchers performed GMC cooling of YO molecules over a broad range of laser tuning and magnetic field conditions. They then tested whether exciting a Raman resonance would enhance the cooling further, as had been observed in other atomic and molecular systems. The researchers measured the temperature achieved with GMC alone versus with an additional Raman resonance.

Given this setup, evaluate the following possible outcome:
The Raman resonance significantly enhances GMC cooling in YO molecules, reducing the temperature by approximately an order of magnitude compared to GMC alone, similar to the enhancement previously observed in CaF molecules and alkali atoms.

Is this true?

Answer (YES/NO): NO